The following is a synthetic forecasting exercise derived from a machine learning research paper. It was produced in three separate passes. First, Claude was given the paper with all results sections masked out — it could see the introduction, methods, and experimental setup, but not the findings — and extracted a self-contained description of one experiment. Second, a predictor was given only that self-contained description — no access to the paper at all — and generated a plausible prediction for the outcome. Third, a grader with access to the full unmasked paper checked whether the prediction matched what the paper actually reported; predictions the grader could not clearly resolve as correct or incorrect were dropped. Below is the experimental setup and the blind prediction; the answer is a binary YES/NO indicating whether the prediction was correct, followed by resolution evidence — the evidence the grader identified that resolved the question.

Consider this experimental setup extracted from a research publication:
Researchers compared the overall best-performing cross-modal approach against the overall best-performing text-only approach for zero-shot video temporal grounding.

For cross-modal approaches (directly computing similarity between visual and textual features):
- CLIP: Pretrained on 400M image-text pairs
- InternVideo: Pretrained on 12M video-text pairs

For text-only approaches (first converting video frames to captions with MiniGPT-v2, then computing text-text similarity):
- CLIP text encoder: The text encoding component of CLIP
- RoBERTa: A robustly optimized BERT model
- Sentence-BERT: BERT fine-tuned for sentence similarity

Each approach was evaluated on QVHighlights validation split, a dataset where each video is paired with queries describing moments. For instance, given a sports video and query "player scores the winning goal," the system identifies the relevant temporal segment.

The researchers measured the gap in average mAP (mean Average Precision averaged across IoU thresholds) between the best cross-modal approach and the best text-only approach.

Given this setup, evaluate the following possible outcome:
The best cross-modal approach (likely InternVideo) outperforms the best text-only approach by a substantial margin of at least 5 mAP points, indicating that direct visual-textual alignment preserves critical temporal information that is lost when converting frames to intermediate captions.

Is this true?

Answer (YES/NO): NO